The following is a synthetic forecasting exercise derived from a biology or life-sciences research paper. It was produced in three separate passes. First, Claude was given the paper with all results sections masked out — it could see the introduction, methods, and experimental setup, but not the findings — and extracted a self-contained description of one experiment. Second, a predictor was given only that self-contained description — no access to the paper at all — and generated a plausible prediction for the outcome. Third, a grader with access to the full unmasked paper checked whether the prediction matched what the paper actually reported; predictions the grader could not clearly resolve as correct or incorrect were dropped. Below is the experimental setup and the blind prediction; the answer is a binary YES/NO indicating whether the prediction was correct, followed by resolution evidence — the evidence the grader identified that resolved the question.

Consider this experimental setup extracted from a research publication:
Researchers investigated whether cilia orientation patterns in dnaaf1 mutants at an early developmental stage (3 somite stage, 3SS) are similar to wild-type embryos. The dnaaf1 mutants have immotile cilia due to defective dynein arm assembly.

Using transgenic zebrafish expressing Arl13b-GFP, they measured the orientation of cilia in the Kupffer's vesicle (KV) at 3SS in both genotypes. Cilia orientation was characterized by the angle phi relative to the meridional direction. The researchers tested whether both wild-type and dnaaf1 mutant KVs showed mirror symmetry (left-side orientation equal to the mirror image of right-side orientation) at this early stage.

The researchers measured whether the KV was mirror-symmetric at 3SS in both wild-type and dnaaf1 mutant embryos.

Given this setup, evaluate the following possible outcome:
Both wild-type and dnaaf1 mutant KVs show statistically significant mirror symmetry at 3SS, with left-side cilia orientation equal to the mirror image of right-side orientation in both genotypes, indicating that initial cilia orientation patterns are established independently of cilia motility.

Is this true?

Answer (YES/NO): YES